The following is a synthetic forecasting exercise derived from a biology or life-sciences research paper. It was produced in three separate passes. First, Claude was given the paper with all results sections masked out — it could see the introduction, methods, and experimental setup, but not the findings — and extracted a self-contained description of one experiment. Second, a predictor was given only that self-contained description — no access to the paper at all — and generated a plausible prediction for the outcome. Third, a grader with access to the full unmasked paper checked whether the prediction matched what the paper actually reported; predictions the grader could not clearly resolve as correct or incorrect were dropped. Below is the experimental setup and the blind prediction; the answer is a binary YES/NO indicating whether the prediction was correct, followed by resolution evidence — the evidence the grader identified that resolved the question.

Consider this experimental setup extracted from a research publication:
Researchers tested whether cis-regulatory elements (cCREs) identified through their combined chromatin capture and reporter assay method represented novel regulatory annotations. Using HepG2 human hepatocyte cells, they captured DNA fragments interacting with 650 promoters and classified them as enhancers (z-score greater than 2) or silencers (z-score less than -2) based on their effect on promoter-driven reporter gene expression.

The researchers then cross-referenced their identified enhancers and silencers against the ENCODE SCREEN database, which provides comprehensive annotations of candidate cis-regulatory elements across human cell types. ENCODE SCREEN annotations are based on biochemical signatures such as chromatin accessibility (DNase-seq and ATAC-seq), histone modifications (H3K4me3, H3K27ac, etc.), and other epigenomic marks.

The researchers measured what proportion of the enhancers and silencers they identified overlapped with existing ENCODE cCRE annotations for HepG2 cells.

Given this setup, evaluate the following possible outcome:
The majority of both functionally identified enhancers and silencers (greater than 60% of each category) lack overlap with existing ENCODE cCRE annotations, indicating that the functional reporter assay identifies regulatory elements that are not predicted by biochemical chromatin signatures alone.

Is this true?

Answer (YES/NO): YES